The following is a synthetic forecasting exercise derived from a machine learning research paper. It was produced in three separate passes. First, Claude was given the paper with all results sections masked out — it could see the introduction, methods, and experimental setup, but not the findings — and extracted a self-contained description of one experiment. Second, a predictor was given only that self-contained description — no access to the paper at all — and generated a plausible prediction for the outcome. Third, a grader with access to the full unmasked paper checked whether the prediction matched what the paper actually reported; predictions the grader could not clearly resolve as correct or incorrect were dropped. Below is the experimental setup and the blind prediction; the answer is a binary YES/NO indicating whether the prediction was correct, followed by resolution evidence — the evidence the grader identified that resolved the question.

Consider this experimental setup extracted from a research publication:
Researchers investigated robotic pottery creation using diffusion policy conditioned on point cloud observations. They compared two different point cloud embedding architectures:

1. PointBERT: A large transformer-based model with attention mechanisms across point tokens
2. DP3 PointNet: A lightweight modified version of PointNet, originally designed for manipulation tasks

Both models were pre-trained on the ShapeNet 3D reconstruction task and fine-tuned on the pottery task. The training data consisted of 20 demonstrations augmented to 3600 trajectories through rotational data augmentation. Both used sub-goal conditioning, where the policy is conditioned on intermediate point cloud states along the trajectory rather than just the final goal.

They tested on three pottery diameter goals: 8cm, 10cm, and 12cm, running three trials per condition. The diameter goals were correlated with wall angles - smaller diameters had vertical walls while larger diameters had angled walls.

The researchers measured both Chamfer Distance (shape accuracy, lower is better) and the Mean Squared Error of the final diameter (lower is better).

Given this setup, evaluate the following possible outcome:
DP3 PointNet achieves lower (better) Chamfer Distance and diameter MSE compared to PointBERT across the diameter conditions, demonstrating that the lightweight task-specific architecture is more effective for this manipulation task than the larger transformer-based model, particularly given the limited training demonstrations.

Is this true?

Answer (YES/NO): NO